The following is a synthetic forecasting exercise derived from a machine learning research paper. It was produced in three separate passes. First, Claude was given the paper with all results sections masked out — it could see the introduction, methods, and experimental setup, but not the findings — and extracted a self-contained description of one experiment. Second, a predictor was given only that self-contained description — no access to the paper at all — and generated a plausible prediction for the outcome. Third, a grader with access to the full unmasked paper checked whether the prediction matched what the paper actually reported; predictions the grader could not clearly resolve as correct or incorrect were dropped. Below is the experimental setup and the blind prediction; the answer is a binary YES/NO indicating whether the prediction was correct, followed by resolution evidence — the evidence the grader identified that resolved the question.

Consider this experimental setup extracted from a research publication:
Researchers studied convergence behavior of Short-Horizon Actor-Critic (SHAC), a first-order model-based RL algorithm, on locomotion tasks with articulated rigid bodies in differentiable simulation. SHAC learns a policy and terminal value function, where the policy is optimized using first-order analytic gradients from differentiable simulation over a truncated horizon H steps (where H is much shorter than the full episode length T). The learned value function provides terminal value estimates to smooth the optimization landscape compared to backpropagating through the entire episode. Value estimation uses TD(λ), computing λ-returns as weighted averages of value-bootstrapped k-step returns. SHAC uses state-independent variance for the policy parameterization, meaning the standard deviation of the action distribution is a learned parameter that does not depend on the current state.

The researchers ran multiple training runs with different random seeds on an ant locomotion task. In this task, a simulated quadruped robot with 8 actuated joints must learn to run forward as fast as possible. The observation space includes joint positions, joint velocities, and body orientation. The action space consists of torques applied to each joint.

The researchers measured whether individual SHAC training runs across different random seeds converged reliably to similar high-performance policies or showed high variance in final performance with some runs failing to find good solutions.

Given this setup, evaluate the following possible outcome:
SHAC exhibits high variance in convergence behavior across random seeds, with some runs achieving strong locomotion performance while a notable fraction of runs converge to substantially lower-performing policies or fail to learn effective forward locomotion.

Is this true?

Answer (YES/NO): YES